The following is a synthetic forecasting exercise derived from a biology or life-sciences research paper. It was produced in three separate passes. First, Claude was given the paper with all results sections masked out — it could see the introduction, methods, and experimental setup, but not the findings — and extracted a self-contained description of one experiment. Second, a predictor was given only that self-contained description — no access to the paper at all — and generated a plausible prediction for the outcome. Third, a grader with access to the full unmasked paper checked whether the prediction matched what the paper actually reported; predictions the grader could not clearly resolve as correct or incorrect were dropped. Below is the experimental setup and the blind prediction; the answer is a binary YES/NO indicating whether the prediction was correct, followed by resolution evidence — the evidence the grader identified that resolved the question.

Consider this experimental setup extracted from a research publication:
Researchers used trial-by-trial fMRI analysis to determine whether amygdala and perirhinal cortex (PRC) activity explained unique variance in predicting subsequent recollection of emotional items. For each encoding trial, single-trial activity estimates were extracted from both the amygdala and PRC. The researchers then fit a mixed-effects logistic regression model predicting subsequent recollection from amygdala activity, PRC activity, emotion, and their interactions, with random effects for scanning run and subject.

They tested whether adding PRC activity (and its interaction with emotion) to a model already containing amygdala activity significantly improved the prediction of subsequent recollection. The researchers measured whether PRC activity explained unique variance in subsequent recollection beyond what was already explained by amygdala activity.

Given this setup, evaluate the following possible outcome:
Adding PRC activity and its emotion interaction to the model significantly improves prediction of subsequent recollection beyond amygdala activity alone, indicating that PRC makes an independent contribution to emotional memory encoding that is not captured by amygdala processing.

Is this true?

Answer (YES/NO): YES